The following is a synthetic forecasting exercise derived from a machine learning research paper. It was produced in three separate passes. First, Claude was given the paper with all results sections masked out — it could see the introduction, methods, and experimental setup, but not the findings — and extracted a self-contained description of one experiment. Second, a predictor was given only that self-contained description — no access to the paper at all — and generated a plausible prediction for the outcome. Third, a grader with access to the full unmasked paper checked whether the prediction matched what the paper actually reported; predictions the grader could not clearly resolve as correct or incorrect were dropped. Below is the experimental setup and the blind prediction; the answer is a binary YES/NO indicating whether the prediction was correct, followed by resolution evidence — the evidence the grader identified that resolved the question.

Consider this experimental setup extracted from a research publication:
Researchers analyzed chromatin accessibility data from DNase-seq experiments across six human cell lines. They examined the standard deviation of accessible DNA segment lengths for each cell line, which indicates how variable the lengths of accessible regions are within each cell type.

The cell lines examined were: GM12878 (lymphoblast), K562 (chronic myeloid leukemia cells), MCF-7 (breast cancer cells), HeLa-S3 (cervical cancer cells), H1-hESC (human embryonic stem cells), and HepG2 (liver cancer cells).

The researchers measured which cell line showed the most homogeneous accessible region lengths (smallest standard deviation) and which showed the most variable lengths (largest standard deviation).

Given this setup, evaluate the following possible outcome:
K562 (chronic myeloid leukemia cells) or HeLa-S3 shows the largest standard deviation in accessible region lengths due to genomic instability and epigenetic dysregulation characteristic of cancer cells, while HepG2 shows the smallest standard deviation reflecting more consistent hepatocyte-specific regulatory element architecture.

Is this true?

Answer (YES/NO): NO